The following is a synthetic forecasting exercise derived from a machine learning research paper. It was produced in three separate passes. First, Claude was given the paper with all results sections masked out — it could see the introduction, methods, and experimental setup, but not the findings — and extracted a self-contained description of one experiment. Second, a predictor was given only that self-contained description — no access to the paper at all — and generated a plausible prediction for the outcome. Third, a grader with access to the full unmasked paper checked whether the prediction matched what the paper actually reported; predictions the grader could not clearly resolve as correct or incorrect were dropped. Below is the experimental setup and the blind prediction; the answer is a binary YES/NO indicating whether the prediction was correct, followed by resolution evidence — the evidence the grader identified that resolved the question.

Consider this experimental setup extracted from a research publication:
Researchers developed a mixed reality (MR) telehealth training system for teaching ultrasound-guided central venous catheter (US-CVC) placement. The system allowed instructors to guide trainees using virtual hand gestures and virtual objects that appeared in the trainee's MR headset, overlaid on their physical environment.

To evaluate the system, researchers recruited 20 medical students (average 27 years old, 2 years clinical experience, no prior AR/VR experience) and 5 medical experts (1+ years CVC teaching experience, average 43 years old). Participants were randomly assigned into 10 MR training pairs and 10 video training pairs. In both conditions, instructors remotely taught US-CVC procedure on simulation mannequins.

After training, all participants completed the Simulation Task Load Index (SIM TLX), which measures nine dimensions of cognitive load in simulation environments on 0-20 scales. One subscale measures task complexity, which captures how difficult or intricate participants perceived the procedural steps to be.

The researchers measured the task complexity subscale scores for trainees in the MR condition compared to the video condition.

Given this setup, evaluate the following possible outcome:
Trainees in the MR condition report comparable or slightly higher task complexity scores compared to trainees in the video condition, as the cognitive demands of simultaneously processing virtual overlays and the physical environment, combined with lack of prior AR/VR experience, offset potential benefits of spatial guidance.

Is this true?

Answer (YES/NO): YES